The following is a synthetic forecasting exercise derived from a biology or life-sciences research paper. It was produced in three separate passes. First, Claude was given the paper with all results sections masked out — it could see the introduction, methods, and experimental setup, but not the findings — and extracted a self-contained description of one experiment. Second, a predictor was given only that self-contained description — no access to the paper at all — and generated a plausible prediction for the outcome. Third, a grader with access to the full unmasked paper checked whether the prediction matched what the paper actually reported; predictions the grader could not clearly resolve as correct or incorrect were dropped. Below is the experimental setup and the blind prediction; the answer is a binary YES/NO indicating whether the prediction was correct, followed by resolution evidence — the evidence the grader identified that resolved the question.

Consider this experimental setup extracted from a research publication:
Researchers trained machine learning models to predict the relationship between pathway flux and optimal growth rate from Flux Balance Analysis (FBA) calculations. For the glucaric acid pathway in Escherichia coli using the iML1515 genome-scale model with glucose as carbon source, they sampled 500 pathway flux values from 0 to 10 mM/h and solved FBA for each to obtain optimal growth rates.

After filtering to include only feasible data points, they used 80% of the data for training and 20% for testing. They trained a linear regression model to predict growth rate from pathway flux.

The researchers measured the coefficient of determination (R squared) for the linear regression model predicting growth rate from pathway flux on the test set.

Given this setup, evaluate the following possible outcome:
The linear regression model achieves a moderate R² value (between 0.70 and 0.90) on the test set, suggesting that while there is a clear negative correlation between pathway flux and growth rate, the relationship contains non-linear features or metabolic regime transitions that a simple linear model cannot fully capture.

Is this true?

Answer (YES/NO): NO